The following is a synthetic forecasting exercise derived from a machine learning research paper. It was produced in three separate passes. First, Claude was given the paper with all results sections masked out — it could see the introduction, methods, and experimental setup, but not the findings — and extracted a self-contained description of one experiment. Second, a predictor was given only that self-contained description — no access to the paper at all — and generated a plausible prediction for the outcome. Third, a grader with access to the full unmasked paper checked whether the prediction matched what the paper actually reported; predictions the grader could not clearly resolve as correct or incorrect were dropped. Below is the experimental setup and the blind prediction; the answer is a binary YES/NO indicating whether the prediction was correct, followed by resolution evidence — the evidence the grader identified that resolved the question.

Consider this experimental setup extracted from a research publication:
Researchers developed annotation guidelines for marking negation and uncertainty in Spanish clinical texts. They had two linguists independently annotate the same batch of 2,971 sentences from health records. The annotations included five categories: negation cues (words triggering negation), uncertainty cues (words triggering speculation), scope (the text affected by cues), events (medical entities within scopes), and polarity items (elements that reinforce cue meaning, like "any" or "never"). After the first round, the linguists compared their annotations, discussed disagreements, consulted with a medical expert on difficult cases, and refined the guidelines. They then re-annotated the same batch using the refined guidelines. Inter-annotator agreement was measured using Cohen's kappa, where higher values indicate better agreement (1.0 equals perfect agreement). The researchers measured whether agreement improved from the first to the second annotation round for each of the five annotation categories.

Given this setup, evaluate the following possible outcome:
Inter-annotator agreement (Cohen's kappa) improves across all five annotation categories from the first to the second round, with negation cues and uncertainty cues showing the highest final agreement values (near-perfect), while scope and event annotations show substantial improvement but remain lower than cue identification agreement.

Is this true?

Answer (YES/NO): NO